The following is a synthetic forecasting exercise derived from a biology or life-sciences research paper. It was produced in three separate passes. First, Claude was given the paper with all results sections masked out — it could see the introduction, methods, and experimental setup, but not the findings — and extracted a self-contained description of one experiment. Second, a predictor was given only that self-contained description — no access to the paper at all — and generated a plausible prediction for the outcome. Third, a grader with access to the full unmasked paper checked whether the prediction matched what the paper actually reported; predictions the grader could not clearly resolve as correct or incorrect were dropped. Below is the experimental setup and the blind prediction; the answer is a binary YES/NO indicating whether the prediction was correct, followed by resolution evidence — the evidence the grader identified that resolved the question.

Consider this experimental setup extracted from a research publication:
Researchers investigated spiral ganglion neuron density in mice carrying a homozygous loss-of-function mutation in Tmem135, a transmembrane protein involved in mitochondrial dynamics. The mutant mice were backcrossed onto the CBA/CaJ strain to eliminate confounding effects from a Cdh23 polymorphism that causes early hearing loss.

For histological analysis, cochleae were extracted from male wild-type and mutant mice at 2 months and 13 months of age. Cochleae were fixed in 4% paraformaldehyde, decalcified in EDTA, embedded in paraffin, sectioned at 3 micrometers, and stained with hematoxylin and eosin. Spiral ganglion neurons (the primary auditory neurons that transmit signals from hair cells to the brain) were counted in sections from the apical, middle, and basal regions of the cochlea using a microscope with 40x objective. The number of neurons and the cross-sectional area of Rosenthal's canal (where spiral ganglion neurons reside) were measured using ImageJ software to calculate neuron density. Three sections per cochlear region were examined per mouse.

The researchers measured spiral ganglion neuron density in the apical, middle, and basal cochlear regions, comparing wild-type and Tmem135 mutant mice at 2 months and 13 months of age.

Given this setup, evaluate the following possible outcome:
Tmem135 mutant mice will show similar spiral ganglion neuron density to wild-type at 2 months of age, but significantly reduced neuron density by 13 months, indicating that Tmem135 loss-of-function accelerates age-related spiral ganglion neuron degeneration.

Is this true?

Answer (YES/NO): NO